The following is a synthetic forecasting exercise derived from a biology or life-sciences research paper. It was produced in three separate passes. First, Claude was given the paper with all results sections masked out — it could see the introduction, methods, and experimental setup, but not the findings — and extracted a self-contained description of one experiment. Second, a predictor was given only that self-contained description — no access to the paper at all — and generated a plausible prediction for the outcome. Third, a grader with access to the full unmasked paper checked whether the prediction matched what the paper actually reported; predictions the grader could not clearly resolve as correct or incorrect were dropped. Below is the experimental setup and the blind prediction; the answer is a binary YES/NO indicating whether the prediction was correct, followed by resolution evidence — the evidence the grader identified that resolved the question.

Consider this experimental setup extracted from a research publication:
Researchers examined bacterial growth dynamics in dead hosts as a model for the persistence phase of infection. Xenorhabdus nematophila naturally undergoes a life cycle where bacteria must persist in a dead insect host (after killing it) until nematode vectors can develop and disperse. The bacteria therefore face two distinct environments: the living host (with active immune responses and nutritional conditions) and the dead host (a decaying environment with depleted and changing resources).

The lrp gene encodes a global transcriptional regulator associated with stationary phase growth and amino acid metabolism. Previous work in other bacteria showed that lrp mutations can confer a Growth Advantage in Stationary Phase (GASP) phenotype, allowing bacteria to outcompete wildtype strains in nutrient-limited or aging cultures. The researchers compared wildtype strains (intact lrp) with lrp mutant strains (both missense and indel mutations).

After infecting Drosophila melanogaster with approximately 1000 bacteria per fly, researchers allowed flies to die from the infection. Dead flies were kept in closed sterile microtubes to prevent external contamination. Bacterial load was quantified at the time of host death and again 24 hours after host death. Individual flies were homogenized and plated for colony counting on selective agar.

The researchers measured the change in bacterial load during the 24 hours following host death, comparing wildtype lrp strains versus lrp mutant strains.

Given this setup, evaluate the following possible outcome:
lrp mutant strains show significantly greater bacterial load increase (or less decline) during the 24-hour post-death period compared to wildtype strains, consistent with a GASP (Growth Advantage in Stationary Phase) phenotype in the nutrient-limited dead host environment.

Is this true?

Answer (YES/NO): YES